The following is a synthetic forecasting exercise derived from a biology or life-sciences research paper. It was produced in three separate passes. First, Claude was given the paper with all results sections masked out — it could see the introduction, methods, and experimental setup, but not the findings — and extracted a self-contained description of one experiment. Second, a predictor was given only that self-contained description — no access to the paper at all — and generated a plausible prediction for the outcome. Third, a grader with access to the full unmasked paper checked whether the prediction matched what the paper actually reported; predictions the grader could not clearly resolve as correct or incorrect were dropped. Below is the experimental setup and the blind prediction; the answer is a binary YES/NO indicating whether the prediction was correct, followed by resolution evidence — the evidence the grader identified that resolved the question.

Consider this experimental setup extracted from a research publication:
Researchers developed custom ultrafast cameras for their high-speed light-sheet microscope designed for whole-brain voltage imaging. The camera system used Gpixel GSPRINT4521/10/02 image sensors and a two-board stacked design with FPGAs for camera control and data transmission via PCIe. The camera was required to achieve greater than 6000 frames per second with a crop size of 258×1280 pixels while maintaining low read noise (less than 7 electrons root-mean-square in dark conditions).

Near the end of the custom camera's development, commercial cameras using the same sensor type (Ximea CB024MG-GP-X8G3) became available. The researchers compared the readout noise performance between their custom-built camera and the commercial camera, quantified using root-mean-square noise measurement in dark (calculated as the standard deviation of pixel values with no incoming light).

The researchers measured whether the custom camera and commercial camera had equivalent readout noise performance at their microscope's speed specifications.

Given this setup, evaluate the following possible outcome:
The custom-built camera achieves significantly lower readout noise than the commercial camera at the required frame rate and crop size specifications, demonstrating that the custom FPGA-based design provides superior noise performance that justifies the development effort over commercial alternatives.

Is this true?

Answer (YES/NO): NO